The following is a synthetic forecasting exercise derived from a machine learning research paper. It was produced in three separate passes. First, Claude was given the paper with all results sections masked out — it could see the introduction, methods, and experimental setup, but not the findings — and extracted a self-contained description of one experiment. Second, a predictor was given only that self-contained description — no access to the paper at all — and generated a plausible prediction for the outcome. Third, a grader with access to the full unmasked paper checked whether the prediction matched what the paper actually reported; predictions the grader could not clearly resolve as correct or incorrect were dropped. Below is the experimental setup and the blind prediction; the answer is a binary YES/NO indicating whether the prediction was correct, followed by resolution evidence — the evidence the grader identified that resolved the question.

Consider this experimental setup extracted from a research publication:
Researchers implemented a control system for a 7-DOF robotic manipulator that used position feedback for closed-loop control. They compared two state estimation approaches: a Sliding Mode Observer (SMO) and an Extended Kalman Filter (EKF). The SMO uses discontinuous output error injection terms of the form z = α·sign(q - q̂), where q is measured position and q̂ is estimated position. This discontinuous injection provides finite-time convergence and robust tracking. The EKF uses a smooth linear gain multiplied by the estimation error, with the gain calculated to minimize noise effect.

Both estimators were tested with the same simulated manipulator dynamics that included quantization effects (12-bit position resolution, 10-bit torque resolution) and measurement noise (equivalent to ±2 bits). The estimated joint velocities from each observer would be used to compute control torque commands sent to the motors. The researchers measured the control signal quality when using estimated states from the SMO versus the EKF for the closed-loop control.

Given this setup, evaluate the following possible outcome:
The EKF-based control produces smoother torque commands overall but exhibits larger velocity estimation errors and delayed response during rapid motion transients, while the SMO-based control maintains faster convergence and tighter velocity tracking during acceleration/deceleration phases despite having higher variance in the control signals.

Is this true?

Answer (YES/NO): NO